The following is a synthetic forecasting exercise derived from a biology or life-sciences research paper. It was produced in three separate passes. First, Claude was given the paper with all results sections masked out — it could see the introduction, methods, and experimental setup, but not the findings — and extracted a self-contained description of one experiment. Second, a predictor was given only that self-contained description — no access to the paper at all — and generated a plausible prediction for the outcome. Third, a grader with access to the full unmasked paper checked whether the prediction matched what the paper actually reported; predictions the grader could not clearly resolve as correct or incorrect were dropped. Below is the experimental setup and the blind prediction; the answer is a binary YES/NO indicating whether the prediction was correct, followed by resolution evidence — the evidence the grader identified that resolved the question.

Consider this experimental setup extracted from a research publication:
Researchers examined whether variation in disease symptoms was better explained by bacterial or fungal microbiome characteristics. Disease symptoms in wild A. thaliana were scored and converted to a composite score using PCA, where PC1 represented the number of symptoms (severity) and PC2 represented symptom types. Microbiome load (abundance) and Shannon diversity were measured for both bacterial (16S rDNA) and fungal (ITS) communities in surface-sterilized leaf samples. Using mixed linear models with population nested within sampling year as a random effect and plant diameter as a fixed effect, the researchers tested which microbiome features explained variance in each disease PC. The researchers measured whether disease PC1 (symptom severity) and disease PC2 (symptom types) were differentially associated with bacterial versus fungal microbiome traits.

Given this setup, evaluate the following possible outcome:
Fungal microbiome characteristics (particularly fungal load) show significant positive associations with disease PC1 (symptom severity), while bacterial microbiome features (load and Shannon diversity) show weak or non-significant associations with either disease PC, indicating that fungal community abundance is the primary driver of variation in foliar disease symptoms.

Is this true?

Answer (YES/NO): NO